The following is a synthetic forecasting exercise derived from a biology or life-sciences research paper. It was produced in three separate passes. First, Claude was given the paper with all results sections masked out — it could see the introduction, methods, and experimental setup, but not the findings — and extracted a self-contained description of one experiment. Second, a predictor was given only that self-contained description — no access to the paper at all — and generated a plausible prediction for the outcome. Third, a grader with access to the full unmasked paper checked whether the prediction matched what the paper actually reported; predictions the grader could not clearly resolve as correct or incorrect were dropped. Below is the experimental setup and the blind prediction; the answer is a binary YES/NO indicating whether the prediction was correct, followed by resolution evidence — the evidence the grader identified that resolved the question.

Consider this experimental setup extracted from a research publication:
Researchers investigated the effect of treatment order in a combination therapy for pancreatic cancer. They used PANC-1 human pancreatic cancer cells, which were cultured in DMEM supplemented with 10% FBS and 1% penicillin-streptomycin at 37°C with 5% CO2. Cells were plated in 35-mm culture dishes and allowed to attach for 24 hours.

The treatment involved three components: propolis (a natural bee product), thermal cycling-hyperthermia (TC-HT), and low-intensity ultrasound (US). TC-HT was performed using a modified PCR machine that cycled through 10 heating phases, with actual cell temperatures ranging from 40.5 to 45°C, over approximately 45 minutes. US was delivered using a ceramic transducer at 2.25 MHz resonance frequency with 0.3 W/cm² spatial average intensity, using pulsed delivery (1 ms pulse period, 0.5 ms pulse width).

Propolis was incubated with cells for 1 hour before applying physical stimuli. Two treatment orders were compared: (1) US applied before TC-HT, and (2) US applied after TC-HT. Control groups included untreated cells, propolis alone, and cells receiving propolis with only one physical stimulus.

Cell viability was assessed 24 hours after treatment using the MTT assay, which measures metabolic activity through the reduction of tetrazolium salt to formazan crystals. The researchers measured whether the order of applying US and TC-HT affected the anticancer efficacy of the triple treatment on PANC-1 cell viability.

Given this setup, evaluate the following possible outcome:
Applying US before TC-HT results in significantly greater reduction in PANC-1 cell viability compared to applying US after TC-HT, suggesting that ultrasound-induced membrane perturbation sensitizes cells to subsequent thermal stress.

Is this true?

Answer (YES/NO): NO